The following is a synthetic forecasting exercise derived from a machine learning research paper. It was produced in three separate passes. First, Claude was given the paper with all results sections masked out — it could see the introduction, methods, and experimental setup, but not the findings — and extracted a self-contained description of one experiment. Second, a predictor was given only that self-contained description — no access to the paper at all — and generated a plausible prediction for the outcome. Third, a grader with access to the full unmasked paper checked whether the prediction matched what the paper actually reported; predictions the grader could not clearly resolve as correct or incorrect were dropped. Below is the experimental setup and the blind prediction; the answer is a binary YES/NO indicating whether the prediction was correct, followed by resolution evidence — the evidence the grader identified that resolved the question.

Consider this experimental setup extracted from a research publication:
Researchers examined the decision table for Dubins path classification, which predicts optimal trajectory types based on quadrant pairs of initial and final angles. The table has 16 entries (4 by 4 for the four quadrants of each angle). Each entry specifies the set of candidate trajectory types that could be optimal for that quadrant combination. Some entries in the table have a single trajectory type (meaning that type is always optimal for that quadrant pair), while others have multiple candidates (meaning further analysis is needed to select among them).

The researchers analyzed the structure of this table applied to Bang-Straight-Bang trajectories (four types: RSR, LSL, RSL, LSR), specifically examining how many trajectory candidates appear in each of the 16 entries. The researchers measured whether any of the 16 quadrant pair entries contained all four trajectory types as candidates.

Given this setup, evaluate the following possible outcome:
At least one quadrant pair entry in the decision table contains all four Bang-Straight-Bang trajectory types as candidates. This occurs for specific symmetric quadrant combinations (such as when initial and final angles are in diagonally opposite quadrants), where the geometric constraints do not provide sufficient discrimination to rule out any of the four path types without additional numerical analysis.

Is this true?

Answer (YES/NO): NO